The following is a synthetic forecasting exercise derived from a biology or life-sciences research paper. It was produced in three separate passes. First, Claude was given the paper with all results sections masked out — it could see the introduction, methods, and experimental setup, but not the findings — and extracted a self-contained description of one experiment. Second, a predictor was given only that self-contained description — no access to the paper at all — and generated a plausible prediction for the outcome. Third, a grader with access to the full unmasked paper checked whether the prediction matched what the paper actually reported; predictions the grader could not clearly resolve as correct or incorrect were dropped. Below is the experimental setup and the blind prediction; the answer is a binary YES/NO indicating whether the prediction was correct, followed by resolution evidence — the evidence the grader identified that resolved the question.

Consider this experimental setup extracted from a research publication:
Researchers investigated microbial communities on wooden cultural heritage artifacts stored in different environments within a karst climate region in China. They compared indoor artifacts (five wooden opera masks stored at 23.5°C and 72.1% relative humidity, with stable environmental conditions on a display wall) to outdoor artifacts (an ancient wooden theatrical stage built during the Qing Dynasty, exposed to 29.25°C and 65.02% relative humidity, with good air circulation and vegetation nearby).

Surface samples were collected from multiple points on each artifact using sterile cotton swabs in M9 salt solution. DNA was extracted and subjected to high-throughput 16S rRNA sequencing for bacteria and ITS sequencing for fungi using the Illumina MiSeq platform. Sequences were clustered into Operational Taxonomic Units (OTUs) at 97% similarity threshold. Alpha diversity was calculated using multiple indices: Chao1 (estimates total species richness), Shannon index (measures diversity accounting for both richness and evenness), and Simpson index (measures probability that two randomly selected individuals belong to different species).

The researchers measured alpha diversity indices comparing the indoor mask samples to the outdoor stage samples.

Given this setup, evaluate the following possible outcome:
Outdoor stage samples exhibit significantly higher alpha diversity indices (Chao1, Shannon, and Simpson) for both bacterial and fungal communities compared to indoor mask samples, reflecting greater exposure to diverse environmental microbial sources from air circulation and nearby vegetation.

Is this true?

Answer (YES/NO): YES